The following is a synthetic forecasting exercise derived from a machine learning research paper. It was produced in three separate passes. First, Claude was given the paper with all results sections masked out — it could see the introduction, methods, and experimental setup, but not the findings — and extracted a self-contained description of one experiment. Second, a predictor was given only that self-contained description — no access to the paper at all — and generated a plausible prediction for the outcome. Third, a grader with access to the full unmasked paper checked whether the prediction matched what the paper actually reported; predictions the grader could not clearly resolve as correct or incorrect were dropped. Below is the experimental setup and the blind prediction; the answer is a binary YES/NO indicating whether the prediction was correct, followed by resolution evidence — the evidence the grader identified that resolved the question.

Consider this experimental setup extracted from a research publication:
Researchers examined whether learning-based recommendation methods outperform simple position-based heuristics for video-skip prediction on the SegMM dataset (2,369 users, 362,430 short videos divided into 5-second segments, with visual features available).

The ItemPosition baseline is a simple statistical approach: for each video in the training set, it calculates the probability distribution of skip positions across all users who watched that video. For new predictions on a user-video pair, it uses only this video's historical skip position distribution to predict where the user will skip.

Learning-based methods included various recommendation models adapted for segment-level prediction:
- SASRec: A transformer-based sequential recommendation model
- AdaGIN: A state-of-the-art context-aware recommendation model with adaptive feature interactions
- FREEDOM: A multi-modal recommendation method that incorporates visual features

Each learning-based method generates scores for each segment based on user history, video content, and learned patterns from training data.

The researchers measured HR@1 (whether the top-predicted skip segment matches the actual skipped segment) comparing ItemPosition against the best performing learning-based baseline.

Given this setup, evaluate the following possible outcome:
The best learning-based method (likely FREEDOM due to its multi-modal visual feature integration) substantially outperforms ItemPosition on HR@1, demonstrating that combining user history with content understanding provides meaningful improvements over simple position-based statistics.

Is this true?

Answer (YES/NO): NO